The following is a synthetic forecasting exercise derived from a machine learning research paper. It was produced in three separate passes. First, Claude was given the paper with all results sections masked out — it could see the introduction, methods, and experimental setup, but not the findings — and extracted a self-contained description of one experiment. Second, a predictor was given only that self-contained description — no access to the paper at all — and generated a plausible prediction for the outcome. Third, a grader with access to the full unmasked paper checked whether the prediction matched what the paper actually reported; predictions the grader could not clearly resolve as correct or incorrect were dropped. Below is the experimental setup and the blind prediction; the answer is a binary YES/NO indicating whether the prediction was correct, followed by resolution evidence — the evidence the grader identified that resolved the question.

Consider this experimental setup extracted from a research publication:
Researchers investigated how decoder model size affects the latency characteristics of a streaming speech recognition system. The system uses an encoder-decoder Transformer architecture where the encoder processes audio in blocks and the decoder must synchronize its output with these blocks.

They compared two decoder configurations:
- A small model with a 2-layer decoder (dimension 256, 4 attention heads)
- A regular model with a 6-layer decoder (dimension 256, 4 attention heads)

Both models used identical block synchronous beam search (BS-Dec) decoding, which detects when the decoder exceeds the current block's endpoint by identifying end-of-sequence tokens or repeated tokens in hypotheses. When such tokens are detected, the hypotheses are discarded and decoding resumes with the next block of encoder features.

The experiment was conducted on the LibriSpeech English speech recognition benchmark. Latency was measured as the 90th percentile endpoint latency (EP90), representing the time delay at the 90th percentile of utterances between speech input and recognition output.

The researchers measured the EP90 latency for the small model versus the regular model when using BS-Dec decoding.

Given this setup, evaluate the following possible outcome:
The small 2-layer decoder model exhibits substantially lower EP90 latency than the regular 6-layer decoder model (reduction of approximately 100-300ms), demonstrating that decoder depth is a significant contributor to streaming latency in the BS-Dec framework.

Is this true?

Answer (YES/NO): NO